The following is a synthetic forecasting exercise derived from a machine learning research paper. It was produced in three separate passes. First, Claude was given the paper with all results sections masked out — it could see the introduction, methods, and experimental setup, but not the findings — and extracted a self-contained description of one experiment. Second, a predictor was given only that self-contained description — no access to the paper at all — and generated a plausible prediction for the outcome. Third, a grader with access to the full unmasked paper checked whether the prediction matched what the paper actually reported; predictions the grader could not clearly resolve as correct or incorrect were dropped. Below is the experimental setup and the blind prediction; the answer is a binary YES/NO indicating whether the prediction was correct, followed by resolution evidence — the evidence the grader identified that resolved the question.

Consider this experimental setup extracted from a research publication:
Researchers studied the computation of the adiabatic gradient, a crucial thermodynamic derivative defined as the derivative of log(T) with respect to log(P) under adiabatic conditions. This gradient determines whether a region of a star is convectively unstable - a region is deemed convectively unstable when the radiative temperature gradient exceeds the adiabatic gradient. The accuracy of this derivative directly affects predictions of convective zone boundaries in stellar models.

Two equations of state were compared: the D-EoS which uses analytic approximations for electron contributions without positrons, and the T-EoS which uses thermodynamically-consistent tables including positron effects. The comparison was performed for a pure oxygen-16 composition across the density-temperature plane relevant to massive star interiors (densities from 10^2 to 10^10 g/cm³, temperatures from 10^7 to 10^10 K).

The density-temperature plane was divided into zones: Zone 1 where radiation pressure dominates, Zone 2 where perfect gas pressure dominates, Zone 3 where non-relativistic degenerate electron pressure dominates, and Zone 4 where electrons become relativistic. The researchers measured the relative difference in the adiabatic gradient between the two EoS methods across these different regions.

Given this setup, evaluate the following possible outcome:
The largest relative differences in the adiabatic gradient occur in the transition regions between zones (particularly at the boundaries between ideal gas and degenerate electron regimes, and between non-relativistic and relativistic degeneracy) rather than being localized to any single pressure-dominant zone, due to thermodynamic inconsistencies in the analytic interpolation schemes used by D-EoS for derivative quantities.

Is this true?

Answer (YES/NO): NO